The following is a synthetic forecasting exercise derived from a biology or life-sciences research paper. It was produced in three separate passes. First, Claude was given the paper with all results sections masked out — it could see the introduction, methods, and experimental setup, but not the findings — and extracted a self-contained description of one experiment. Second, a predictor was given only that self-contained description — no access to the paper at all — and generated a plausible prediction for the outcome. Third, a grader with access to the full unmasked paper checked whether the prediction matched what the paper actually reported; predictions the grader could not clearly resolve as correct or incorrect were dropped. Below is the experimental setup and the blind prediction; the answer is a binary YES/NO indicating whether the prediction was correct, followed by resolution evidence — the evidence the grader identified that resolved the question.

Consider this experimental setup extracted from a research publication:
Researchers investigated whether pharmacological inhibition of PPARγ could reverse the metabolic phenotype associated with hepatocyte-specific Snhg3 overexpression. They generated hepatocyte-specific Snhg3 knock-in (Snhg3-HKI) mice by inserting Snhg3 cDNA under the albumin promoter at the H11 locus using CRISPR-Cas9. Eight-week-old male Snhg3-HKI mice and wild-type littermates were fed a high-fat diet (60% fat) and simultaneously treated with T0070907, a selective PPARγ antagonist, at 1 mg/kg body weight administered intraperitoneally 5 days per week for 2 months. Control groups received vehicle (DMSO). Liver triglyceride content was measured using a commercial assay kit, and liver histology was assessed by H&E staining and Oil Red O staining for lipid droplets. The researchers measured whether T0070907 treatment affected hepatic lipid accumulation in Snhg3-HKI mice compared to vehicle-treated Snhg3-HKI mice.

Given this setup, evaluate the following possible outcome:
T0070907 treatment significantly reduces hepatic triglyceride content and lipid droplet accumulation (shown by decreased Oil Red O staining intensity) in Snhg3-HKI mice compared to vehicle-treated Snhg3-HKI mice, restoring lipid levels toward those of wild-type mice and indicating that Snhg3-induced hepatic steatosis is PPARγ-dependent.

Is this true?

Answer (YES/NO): NO